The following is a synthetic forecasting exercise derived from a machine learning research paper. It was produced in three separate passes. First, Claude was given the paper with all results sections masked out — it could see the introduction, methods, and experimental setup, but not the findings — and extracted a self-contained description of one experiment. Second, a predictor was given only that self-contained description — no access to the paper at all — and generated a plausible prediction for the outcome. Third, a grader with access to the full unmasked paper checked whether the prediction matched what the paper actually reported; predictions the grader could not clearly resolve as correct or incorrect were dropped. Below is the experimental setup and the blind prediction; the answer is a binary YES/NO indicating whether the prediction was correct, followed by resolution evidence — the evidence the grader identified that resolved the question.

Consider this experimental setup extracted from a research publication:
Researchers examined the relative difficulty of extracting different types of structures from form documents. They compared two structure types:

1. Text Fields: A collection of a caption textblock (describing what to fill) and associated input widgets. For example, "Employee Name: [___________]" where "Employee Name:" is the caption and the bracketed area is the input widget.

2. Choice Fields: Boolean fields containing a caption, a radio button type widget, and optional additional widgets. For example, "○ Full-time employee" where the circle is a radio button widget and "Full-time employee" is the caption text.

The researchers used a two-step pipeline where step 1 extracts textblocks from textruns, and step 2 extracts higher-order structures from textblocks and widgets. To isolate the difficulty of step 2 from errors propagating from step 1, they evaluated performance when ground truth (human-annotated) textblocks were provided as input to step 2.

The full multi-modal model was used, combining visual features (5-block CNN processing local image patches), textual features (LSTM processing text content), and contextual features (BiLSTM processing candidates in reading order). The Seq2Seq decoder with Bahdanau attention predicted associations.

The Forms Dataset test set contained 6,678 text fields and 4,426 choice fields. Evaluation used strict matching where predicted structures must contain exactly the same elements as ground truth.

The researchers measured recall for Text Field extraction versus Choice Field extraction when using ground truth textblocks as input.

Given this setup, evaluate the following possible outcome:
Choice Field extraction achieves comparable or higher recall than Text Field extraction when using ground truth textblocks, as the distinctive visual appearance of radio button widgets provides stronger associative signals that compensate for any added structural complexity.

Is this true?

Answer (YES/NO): YES